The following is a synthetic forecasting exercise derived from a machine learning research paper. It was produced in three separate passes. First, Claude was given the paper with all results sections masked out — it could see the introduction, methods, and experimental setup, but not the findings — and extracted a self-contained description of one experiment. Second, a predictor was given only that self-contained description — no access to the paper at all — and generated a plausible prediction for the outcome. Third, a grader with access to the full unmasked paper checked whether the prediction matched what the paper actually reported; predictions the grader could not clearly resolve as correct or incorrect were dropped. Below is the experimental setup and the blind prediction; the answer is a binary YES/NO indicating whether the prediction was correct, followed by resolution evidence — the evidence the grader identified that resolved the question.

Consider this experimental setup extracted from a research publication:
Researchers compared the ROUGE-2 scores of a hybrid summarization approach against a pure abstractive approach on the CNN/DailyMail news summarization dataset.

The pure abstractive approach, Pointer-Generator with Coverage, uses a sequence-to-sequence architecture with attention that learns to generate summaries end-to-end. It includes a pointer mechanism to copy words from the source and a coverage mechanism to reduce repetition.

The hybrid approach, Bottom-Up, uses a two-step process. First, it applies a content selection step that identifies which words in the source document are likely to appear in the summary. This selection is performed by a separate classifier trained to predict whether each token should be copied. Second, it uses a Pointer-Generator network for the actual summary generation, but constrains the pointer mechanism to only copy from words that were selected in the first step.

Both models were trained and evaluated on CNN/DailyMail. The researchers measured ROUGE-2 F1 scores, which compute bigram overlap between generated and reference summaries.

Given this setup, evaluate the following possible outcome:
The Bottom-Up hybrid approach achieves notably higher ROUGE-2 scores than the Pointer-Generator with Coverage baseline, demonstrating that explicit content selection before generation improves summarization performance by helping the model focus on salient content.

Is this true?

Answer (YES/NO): NO